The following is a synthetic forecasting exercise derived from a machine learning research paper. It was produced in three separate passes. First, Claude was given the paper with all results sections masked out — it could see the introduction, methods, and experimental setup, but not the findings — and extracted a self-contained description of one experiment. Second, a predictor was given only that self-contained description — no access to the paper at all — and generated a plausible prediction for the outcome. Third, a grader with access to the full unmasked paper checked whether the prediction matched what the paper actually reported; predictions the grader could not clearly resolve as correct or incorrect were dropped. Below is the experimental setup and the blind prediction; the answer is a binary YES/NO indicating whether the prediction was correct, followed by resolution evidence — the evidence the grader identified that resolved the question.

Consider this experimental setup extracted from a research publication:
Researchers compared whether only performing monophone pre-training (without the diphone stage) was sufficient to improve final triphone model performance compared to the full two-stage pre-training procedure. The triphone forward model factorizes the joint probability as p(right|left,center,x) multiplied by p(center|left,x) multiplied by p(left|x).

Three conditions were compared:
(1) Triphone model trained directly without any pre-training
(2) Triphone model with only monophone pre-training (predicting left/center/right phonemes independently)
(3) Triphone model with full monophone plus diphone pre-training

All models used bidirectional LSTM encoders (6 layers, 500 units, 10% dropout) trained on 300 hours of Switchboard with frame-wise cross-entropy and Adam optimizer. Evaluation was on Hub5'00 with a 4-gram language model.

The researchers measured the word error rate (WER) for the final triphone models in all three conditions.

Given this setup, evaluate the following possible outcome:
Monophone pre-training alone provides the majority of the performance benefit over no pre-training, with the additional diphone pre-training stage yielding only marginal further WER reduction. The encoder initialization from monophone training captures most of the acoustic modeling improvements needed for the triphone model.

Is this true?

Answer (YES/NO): NO